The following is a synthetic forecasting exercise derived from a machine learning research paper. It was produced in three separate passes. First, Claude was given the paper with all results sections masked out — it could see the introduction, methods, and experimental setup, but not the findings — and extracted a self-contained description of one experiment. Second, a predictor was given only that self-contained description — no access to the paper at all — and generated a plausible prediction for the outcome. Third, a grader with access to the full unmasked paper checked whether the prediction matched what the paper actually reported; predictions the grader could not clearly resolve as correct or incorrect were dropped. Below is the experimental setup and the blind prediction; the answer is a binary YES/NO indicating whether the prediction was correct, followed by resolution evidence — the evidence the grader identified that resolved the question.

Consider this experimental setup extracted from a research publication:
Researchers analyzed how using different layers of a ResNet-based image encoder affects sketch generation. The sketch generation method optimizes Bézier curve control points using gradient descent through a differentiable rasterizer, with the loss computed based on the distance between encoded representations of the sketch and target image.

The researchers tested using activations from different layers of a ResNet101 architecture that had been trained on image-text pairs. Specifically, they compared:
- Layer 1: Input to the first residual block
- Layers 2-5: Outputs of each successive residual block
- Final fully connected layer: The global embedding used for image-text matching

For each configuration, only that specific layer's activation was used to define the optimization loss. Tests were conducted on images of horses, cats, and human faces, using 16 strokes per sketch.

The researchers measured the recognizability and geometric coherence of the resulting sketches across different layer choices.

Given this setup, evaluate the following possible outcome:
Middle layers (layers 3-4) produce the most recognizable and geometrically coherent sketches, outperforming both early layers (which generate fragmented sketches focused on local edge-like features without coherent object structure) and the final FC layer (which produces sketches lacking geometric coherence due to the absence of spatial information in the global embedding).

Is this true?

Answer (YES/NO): YES